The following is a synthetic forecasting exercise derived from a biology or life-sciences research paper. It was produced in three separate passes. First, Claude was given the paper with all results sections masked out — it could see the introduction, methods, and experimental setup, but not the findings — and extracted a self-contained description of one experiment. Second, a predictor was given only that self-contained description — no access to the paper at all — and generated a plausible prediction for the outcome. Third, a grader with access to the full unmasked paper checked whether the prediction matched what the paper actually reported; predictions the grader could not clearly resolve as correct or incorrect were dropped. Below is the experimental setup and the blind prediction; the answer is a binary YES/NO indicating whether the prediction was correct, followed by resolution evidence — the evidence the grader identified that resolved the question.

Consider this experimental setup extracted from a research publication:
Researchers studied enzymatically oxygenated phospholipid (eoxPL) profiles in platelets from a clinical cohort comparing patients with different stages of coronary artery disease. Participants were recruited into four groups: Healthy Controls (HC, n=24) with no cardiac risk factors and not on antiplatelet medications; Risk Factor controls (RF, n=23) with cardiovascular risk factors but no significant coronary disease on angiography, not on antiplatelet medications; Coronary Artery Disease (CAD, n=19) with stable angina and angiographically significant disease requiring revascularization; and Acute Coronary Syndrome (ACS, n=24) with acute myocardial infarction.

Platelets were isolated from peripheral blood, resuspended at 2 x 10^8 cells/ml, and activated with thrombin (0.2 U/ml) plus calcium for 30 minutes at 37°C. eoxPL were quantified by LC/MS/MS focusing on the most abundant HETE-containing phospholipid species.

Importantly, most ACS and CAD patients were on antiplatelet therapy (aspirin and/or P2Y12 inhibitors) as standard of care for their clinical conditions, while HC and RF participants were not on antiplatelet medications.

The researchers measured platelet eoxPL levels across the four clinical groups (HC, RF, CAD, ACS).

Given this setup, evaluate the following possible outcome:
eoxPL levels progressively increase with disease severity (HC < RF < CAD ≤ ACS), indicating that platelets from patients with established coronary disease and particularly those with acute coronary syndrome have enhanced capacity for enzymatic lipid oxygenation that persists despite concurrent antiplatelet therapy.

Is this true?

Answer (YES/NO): NO